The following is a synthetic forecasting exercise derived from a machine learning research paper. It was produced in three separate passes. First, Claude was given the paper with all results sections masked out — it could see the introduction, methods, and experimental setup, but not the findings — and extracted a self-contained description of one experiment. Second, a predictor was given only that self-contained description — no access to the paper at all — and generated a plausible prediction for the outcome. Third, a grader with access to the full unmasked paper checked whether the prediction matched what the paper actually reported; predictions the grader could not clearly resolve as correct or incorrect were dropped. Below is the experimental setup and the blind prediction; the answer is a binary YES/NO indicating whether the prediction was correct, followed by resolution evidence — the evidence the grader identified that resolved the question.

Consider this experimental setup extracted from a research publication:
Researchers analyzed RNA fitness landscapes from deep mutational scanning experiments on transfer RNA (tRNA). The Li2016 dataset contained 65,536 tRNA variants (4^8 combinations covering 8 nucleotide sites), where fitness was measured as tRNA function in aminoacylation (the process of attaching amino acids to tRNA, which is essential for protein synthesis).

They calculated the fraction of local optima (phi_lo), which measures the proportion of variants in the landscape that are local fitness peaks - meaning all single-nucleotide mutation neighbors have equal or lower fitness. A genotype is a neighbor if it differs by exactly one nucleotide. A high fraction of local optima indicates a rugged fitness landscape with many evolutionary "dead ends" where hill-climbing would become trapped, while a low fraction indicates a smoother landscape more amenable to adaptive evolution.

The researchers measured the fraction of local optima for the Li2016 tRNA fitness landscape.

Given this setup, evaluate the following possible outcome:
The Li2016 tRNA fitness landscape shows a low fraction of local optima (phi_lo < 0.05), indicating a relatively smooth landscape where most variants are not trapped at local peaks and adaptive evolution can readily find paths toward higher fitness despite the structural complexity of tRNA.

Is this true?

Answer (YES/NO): NO